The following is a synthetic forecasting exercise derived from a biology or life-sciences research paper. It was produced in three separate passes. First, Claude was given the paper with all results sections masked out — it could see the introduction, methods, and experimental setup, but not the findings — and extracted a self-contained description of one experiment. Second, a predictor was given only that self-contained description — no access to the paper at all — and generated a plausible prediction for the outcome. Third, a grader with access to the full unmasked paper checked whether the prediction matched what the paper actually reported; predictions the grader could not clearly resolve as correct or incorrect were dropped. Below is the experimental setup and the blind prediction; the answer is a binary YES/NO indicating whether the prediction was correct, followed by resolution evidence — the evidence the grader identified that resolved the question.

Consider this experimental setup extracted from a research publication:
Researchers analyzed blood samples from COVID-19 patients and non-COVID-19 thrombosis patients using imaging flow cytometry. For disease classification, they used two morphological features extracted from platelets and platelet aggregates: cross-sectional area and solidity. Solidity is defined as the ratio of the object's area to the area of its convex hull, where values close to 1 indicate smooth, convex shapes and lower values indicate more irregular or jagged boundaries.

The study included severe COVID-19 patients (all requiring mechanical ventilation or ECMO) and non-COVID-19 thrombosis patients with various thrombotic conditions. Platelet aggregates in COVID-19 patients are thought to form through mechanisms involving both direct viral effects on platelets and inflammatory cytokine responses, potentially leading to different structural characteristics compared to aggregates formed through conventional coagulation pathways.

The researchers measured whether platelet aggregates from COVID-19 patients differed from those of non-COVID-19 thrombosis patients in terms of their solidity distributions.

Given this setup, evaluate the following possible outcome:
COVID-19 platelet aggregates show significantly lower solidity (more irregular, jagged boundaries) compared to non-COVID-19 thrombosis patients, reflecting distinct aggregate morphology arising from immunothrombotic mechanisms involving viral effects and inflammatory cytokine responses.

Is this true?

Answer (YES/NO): YES